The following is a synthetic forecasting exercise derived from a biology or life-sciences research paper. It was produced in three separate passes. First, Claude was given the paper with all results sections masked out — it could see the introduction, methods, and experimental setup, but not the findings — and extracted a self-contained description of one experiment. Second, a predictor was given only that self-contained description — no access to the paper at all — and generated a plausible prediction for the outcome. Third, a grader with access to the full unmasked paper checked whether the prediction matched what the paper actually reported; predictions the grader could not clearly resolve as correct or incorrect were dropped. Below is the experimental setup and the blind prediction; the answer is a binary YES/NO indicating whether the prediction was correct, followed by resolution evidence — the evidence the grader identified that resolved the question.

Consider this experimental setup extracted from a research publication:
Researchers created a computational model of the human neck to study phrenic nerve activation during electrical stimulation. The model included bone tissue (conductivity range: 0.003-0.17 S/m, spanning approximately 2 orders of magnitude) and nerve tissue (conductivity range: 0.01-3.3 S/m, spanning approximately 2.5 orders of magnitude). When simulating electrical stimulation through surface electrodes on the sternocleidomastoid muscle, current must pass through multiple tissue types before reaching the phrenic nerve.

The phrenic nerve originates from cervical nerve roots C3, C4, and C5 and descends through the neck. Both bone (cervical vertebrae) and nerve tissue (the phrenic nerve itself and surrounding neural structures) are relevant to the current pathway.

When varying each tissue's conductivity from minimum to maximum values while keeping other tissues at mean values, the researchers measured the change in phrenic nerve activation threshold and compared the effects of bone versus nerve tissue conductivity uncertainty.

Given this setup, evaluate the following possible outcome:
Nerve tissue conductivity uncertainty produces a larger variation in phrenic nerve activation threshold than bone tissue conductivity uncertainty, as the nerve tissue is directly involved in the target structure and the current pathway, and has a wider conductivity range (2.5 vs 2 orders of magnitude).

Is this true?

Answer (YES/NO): YES